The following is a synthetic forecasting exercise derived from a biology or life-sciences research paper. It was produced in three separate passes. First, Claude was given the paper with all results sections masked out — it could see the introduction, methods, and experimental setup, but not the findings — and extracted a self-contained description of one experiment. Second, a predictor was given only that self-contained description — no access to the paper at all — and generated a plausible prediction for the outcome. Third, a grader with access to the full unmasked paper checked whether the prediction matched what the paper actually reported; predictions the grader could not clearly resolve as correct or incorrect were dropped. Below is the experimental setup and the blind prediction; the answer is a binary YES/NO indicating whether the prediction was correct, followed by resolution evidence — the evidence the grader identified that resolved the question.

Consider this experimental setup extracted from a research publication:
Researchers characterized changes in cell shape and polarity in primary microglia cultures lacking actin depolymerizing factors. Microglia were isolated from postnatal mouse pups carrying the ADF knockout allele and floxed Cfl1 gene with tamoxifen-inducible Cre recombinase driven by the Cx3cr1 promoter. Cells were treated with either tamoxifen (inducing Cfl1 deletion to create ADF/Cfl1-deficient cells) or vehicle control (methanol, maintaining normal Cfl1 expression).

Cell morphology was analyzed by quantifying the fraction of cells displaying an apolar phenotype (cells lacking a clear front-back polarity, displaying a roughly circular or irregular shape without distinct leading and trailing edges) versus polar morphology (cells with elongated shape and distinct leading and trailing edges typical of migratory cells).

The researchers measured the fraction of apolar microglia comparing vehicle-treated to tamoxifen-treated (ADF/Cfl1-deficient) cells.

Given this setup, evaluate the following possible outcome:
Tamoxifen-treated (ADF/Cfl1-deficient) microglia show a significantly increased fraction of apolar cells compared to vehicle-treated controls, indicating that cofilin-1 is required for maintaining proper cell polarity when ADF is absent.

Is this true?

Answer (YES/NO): YES